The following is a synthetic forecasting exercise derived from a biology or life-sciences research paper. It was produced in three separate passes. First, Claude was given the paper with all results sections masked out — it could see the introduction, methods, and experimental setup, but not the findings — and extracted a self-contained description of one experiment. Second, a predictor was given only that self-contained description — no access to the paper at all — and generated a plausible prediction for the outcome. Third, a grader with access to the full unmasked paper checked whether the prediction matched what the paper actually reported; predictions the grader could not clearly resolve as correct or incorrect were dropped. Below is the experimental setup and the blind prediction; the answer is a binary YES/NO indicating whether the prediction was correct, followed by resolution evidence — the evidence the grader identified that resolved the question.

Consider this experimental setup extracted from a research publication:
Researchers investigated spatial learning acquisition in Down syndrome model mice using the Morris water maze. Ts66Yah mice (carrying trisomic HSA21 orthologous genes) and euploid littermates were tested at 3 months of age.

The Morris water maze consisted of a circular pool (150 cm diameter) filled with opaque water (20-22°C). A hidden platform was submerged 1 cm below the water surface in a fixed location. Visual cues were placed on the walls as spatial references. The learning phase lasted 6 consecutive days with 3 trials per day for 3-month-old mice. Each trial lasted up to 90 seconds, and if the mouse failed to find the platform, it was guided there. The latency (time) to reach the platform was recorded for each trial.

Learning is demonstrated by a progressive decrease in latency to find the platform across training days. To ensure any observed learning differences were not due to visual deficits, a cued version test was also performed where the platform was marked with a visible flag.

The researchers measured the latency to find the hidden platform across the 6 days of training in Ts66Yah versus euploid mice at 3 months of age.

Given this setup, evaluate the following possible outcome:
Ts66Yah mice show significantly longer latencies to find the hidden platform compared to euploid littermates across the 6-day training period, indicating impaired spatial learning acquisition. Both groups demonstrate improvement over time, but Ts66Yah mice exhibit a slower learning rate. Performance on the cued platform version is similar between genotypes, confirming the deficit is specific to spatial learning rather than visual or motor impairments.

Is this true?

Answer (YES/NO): NO